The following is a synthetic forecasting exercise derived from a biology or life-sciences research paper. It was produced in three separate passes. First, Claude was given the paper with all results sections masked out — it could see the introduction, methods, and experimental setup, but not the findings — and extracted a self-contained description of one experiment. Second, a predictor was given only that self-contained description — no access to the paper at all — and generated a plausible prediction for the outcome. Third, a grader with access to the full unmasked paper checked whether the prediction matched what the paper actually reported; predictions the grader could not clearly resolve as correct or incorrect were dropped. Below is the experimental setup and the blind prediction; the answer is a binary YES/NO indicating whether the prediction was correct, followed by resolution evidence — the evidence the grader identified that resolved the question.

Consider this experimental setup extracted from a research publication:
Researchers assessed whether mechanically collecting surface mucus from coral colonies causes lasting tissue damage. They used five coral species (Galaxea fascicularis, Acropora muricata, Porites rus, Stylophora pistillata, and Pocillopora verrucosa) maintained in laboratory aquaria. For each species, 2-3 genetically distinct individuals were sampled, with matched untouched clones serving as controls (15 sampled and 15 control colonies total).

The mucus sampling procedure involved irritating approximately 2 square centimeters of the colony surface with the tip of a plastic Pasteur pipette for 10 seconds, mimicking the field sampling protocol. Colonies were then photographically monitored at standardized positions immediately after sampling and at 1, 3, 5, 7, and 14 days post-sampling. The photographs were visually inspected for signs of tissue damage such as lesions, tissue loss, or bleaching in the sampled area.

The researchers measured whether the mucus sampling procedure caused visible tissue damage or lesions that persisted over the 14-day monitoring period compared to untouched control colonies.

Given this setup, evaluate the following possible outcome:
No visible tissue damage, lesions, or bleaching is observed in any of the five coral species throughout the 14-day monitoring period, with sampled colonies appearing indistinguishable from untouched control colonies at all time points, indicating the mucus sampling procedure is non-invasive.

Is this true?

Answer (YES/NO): NO